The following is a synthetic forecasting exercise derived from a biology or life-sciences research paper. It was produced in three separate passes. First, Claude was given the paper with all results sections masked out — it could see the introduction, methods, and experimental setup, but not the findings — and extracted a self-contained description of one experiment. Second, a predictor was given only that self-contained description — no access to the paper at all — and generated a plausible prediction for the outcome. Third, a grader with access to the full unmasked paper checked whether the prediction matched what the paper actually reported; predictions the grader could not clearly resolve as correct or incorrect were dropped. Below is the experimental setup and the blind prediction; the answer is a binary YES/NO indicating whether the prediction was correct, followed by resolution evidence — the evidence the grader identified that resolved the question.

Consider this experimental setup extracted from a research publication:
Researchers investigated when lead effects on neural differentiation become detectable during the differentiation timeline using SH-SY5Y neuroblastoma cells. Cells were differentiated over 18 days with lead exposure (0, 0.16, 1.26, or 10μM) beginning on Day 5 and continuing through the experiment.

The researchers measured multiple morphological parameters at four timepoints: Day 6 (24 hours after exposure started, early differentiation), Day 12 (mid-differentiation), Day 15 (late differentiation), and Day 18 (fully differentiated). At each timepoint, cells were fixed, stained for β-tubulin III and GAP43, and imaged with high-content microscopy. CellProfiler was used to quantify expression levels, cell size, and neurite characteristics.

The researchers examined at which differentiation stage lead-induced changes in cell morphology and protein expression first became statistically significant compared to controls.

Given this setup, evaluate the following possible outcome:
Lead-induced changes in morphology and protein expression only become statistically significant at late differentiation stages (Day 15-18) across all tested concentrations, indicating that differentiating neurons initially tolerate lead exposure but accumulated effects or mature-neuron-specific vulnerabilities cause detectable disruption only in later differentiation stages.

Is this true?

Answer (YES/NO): NO